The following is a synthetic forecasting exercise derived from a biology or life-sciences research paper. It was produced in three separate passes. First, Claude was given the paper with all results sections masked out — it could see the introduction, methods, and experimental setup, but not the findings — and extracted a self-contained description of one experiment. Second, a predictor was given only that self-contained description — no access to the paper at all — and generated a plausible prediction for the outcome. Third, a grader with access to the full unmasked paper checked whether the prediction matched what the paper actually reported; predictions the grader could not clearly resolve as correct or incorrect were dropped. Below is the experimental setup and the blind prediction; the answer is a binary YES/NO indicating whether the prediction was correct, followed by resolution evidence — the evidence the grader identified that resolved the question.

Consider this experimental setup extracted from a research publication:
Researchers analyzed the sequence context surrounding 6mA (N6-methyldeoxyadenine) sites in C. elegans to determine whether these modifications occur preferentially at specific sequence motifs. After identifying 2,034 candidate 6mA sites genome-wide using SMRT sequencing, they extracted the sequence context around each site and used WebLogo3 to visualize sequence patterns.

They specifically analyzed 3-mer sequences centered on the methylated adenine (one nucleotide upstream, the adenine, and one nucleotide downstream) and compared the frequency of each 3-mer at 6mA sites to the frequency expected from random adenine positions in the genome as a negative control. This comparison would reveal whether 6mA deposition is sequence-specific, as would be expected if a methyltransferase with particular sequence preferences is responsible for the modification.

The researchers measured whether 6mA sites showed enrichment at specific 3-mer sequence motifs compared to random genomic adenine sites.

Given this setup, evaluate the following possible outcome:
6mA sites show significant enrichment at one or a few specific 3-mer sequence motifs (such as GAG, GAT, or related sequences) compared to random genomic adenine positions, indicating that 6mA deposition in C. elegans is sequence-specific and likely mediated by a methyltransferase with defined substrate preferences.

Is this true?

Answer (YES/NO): YES